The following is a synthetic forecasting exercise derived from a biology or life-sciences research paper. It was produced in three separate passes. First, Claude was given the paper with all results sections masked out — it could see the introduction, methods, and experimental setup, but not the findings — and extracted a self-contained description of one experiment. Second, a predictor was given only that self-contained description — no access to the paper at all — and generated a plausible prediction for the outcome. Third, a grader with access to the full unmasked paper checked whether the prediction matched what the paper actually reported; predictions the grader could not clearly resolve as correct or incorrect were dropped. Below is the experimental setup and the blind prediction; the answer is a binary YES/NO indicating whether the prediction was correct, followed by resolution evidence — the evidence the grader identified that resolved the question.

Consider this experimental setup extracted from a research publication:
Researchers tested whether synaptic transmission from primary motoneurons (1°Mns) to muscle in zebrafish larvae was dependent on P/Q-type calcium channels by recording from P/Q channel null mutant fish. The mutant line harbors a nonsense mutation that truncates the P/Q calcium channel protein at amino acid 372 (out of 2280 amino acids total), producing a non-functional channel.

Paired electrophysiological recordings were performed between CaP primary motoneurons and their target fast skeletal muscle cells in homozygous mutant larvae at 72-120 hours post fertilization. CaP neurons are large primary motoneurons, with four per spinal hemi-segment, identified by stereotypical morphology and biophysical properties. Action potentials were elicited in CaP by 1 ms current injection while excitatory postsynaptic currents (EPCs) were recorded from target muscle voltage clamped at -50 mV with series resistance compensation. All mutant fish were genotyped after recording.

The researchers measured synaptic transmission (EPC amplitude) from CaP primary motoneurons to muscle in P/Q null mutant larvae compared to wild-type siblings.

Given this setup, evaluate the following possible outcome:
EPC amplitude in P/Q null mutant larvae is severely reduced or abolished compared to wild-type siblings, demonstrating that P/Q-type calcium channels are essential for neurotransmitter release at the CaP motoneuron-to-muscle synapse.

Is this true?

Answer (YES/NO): YES